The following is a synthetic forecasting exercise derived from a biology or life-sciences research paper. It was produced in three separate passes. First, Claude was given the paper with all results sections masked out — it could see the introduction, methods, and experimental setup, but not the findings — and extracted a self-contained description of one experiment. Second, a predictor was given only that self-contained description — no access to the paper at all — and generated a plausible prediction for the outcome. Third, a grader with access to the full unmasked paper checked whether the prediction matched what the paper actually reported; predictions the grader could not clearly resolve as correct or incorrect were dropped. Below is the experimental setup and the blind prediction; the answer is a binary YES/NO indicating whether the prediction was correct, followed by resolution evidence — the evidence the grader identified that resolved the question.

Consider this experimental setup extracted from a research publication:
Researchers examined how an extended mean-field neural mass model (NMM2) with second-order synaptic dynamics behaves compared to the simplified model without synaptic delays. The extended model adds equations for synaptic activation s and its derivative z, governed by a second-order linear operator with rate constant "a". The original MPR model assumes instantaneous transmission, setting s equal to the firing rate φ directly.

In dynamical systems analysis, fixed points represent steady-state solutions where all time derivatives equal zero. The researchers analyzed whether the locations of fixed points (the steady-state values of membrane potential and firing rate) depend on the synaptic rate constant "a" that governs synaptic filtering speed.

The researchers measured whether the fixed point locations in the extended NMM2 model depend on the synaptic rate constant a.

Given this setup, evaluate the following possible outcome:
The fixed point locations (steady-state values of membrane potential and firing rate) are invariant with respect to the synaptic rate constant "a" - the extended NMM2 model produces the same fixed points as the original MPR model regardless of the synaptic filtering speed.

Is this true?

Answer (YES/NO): YES